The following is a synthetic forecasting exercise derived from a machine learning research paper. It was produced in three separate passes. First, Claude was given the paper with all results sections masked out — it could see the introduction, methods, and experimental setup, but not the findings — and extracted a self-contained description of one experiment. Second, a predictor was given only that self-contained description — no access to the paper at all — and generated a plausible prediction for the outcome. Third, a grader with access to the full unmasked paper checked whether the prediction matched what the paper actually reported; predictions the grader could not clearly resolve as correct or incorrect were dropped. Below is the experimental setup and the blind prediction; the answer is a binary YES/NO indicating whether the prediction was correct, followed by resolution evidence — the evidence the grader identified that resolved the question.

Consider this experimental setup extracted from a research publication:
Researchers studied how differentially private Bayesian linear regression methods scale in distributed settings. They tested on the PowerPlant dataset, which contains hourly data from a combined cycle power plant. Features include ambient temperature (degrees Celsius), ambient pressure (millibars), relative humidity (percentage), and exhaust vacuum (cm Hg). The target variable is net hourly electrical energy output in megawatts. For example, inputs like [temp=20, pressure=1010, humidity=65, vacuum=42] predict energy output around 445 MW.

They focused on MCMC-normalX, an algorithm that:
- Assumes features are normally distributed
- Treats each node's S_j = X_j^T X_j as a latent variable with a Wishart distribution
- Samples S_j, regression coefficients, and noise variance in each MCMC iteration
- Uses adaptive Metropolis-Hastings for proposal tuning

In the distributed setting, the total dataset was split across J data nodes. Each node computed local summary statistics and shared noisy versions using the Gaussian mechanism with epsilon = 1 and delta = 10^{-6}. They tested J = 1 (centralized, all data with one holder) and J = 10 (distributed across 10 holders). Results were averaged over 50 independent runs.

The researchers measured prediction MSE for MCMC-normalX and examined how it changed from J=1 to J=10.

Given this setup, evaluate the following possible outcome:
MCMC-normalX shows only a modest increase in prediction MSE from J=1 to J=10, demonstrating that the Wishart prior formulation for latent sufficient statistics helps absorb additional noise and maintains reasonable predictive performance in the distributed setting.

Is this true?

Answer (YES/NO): YES